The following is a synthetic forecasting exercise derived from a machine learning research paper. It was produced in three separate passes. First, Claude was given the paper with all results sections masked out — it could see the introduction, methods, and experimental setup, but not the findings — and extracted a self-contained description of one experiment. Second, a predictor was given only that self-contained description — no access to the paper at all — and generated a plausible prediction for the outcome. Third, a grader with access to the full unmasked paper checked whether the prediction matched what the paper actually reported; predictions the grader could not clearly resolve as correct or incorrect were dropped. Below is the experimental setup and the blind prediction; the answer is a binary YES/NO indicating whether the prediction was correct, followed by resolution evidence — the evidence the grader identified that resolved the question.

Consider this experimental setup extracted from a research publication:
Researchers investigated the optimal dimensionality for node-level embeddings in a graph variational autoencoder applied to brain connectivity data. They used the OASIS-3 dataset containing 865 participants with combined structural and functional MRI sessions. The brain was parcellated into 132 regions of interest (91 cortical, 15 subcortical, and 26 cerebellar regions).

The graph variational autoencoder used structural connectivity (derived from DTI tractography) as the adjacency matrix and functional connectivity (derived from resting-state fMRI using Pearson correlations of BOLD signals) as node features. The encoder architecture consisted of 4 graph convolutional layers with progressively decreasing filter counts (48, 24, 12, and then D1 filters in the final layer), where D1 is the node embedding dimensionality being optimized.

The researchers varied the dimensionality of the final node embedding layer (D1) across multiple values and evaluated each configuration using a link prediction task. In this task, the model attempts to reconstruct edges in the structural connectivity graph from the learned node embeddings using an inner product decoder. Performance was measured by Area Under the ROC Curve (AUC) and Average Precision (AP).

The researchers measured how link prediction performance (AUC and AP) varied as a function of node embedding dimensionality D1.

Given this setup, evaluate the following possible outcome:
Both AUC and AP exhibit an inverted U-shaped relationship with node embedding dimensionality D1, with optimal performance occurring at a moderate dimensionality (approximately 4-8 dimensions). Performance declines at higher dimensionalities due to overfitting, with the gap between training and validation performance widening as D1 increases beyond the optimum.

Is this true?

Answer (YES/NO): NO